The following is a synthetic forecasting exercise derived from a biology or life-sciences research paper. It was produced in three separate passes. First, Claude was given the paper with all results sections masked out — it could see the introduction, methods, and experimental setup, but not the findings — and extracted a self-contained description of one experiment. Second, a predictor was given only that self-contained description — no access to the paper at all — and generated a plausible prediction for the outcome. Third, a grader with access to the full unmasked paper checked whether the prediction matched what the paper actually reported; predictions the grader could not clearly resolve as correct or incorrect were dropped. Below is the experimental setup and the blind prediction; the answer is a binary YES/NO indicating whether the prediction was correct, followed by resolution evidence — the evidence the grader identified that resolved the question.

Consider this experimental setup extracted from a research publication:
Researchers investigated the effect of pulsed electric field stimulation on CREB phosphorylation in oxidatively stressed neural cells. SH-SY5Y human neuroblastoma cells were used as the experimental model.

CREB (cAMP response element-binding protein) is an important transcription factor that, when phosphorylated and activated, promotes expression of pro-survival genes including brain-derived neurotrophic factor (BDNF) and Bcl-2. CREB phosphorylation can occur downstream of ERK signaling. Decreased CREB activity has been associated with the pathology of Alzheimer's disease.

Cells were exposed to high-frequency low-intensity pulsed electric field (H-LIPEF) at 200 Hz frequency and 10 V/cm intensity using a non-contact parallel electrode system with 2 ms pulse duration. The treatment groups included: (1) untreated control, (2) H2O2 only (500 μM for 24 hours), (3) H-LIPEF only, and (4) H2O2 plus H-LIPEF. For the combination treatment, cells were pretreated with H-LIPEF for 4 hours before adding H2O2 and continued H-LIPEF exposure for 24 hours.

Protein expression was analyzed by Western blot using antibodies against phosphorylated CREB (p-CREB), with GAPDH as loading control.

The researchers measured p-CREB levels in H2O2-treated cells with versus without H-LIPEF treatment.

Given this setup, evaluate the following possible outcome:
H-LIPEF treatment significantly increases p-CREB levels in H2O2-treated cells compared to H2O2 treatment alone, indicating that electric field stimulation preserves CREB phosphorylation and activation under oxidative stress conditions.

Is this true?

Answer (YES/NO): YES